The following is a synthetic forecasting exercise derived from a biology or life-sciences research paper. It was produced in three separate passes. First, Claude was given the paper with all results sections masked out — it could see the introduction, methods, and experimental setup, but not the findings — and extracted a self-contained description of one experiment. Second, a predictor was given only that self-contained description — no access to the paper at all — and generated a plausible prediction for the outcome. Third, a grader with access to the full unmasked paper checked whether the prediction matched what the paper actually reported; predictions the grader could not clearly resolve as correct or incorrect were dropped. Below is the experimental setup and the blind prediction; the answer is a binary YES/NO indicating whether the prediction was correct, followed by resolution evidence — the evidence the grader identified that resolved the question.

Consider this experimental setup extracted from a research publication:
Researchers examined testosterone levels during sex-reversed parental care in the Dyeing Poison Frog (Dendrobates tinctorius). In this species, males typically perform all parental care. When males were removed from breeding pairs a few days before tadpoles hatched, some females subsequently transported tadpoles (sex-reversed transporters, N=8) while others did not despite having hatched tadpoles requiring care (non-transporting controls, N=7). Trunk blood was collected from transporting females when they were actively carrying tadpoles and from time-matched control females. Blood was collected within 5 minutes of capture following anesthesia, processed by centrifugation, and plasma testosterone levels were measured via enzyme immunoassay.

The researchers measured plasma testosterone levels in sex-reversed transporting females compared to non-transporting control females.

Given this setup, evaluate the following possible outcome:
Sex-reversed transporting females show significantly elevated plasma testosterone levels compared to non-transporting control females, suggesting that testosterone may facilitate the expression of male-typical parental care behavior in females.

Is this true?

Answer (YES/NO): NO